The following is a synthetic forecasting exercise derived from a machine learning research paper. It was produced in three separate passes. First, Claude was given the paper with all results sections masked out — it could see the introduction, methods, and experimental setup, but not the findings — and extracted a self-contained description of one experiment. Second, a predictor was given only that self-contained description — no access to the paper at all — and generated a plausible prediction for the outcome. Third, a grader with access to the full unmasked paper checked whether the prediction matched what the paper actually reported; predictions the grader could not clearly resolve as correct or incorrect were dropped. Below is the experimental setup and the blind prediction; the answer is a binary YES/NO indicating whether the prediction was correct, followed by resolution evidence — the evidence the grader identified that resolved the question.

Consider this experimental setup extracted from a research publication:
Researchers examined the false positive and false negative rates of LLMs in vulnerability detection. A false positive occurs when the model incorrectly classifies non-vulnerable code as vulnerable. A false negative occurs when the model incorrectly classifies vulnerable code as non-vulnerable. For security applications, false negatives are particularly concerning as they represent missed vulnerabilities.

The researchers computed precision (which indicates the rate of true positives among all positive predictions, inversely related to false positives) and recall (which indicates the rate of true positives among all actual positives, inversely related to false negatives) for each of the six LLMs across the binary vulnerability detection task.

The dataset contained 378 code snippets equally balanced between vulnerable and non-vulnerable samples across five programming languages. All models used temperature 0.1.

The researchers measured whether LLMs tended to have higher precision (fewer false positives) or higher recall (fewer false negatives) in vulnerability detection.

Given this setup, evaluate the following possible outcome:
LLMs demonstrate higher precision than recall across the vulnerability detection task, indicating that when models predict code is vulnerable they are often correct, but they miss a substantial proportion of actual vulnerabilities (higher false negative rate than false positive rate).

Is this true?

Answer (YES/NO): NO